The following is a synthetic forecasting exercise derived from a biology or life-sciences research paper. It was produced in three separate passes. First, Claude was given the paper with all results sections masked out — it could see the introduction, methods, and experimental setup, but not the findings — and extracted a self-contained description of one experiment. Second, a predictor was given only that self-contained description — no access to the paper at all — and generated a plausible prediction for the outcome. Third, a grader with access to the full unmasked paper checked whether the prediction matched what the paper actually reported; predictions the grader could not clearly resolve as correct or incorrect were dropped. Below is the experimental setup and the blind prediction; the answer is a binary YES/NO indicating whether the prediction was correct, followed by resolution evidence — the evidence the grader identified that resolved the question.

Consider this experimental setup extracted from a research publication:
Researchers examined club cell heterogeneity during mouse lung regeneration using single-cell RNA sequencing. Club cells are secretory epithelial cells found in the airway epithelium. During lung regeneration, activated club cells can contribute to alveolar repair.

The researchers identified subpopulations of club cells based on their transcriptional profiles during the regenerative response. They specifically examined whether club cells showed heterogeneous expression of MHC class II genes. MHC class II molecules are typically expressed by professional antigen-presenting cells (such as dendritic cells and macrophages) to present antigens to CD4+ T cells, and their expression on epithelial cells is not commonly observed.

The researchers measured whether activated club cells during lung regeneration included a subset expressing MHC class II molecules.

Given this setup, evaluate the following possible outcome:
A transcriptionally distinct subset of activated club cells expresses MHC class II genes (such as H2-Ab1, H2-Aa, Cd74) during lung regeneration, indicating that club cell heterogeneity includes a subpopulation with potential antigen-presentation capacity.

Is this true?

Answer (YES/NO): YES